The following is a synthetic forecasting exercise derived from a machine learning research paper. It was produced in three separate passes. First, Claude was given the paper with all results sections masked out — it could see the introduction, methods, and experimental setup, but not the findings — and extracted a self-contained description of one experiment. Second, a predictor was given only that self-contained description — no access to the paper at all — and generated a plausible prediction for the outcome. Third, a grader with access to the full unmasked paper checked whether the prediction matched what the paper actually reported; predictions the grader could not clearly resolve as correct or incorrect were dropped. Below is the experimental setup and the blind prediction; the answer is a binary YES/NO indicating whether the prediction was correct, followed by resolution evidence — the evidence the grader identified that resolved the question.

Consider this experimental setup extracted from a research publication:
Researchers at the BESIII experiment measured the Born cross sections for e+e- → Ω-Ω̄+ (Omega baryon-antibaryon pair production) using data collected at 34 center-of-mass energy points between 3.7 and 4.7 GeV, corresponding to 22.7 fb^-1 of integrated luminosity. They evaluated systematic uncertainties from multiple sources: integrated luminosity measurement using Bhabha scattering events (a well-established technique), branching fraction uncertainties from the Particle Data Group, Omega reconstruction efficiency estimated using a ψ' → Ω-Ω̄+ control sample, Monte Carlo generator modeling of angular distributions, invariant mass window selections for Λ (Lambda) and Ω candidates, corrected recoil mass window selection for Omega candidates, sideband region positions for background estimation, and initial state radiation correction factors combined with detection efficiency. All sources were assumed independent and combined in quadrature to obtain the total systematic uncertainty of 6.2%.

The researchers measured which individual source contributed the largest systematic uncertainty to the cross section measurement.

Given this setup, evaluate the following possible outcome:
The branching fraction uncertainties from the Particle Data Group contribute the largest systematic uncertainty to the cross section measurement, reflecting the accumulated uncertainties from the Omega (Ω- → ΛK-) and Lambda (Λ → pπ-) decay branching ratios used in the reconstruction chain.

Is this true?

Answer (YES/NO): NO